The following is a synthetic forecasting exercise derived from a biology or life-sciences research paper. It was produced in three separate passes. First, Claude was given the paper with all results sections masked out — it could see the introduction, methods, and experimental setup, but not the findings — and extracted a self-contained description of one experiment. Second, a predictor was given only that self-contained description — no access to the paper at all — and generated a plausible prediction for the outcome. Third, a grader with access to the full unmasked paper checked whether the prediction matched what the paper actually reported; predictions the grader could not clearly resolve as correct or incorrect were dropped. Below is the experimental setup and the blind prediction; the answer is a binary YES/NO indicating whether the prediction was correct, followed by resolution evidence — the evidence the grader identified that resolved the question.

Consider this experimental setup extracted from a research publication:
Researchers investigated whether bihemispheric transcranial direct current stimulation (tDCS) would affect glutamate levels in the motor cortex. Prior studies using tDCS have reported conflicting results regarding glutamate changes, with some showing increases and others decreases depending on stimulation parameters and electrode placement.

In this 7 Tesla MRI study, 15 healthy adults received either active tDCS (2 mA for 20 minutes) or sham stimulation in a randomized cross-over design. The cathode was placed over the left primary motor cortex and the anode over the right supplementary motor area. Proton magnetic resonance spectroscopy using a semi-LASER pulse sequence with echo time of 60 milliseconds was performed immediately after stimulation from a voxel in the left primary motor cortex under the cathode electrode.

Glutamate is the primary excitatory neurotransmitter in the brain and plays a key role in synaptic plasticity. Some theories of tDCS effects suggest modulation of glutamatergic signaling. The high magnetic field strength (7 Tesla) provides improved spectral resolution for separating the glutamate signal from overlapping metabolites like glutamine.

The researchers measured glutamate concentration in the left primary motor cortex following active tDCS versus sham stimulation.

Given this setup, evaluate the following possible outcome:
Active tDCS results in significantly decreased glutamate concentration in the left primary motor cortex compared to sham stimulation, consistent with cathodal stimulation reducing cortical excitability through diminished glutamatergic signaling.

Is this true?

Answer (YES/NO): NO